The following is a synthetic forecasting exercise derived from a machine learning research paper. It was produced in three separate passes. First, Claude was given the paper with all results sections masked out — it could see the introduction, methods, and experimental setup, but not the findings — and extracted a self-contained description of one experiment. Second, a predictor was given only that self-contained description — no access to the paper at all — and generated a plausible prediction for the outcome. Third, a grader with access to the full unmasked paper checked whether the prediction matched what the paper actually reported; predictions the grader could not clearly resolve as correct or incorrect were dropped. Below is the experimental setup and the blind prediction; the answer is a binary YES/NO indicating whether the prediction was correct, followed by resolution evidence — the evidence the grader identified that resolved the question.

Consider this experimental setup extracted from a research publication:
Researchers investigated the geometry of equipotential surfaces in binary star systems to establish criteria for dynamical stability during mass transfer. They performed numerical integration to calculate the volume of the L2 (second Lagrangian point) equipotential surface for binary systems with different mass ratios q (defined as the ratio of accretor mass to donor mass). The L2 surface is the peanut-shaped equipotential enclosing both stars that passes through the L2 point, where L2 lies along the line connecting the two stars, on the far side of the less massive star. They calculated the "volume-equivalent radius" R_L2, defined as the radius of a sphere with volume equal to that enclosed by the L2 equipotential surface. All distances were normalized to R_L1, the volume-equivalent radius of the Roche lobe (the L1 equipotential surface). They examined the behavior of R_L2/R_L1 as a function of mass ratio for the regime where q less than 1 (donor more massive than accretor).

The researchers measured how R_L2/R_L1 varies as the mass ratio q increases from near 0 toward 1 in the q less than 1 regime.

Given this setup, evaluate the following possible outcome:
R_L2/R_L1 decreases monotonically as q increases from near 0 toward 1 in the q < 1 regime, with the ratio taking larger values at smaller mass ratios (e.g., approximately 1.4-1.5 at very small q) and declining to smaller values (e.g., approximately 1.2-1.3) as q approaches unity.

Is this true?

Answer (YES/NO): NO